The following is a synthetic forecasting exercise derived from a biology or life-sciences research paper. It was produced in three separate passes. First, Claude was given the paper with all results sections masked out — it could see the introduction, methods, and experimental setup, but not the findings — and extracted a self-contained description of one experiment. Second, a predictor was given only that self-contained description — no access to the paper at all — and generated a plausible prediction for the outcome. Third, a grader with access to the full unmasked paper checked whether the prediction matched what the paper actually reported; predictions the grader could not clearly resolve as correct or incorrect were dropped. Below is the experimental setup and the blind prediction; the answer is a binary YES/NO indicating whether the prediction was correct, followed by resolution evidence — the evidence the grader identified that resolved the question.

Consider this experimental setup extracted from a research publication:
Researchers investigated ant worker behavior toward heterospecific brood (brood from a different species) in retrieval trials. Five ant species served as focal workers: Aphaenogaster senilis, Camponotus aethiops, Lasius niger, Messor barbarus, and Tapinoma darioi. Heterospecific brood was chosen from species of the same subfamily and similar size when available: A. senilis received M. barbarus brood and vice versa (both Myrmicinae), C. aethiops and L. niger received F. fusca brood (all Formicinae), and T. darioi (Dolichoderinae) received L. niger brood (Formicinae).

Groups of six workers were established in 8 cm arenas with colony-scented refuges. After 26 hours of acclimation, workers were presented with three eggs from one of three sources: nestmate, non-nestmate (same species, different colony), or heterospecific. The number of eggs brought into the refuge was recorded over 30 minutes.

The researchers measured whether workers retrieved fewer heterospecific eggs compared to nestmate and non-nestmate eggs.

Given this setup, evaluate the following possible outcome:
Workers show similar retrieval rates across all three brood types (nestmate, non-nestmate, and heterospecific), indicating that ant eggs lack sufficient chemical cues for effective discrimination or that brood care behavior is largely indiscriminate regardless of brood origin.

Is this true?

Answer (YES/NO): NO